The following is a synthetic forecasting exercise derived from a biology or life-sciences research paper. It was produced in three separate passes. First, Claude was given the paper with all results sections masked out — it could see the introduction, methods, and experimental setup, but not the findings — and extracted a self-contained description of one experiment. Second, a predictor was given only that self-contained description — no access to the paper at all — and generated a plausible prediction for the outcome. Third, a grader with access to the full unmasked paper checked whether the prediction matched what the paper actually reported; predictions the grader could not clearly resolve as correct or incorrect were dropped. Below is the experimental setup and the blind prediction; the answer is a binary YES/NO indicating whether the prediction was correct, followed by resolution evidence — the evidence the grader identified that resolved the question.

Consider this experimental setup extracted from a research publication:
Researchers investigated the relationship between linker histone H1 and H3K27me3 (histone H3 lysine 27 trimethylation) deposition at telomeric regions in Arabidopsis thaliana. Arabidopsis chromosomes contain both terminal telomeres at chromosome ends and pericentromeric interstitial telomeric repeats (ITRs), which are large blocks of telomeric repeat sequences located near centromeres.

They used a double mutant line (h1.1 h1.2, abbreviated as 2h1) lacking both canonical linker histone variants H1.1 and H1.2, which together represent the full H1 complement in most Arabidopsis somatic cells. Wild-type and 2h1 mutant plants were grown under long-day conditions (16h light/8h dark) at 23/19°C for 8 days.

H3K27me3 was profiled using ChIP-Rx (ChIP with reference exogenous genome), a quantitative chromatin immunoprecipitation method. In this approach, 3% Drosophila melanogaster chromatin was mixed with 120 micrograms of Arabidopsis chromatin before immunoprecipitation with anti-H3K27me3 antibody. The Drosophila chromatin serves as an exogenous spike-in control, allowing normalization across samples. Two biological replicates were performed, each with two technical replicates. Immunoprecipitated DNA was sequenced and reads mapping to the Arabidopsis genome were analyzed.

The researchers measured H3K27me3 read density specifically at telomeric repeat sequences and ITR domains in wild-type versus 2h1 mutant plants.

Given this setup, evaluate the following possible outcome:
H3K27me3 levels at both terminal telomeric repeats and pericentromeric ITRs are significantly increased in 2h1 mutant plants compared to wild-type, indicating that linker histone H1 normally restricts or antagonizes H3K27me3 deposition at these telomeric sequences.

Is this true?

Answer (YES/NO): YES